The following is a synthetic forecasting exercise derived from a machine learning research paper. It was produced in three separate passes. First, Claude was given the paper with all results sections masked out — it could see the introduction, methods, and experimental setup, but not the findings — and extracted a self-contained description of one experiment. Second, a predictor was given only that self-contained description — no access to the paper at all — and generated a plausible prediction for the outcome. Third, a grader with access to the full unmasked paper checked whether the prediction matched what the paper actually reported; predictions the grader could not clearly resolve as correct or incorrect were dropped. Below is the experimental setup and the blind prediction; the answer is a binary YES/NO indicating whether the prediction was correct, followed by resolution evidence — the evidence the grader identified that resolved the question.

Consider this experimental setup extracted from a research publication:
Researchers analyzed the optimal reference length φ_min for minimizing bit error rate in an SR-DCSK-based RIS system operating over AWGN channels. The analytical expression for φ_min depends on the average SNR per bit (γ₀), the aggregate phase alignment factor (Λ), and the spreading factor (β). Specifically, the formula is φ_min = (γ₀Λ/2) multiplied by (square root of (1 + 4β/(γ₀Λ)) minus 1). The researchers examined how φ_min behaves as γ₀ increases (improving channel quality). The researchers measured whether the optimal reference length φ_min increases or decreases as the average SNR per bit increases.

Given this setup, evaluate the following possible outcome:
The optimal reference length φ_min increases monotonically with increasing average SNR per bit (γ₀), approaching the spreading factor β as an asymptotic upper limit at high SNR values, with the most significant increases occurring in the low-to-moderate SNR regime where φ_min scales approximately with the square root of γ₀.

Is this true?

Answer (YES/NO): YES